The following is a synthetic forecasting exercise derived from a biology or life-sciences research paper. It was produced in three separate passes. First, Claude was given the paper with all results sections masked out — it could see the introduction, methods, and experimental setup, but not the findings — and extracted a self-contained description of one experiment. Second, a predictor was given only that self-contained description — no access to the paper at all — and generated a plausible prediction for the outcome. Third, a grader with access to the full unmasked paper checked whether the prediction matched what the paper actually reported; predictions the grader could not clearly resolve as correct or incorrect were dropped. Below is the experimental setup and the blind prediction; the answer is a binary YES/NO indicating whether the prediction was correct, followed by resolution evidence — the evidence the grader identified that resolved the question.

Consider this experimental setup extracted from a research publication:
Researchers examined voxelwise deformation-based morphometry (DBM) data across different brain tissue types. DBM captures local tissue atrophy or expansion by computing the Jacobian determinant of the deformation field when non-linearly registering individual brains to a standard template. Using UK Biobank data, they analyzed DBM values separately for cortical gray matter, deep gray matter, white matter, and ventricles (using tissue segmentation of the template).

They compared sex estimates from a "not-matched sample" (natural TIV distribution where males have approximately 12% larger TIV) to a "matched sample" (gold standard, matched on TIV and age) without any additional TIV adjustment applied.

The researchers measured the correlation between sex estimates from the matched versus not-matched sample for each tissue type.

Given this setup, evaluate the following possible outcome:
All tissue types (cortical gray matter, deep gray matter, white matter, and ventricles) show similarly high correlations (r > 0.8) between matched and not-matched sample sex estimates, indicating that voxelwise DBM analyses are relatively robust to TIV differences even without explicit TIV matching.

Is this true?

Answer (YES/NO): NO